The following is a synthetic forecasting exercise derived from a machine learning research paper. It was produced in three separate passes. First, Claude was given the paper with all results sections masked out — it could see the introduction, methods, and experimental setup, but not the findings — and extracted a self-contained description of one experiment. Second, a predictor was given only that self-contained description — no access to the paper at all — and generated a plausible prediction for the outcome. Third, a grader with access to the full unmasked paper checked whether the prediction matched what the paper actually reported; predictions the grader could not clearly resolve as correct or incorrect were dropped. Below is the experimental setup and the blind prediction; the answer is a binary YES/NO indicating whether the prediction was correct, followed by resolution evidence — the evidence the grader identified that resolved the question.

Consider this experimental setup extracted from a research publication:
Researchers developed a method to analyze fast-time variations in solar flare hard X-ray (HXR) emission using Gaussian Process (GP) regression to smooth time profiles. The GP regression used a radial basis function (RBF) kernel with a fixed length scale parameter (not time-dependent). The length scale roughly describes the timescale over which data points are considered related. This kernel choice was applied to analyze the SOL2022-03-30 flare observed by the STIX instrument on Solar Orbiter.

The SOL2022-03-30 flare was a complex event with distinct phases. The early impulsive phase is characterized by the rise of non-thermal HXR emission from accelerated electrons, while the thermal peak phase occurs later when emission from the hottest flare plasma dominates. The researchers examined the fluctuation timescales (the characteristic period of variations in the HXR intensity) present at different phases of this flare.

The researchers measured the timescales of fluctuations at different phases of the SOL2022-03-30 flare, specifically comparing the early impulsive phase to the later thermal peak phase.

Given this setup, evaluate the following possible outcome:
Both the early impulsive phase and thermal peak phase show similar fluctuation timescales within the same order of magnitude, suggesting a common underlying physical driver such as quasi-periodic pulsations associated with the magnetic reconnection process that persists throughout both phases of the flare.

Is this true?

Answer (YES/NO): NO